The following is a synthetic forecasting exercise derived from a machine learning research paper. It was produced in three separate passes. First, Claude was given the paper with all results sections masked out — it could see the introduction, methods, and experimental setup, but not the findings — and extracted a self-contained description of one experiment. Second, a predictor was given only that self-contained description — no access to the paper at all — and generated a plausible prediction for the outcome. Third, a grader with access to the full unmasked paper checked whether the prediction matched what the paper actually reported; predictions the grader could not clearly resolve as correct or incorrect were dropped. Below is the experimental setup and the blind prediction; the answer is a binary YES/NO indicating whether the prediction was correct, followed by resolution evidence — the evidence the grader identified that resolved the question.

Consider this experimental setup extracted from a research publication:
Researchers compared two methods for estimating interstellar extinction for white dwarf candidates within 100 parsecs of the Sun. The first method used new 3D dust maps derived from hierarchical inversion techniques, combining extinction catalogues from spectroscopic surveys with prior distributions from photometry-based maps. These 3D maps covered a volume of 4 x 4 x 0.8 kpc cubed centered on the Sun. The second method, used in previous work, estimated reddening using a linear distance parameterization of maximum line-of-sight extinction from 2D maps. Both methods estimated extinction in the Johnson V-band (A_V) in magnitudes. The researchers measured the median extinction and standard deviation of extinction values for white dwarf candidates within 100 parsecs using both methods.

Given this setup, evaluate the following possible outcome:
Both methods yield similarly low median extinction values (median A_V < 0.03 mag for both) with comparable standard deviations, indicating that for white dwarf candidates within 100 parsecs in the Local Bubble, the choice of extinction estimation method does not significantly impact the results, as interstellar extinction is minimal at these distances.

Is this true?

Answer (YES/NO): NO